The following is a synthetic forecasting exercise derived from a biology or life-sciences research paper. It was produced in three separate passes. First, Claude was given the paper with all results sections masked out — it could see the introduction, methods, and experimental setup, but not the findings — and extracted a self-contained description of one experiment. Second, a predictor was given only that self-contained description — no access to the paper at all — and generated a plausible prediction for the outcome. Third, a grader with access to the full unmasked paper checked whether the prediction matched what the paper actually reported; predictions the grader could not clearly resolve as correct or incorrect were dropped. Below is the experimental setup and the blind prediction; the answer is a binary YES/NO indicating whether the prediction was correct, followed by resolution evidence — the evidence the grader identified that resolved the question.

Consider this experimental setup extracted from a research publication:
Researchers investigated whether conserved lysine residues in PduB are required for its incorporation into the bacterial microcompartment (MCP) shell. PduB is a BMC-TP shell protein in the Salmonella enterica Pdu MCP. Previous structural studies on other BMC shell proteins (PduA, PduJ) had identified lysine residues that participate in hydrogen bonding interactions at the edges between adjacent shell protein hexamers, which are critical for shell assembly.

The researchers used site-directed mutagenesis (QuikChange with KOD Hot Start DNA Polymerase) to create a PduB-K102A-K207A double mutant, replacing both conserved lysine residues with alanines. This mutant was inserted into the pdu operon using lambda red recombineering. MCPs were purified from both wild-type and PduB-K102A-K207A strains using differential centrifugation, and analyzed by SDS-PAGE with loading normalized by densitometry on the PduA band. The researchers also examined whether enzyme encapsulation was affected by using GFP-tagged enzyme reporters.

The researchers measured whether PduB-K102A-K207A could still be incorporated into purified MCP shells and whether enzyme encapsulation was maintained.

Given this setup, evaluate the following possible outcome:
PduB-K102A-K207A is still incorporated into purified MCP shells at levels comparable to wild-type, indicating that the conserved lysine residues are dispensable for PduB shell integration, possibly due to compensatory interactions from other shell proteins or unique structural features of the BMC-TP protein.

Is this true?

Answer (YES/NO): NO